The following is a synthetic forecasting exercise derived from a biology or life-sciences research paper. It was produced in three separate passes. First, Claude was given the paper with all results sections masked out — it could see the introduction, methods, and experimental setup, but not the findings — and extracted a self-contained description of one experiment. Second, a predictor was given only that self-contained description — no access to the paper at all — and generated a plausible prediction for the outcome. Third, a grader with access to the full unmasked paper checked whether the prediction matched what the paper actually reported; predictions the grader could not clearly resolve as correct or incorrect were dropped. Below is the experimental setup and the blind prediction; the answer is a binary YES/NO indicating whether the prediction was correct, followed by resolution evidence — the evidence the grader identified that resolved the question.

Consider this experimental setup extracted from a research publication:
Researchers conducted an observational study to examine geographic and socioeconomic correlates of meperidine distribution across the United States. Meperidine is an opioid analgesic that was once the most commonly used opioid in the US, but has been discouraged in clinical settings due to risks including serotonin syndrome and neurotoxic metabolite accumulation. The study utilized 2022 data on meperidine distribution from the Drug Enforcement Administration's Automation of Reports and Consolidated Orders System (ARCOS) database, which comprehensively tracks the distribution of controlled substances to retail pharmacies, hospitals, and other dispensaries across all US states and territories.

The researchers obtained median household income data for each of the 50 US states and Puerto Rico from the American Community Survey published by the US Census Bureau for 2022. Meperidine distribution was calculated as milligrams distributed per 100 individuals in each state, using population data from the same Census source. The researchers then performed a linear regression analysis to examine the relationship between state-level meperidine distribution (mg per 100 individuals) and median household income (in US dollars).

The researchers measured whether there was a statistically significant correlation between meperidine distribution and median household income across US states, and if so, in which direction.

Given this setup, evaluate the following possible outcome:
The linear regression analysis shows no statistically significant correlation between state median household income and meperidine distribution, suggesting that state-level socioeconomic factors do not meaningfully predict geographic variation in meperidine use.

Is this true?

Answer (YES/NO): NO